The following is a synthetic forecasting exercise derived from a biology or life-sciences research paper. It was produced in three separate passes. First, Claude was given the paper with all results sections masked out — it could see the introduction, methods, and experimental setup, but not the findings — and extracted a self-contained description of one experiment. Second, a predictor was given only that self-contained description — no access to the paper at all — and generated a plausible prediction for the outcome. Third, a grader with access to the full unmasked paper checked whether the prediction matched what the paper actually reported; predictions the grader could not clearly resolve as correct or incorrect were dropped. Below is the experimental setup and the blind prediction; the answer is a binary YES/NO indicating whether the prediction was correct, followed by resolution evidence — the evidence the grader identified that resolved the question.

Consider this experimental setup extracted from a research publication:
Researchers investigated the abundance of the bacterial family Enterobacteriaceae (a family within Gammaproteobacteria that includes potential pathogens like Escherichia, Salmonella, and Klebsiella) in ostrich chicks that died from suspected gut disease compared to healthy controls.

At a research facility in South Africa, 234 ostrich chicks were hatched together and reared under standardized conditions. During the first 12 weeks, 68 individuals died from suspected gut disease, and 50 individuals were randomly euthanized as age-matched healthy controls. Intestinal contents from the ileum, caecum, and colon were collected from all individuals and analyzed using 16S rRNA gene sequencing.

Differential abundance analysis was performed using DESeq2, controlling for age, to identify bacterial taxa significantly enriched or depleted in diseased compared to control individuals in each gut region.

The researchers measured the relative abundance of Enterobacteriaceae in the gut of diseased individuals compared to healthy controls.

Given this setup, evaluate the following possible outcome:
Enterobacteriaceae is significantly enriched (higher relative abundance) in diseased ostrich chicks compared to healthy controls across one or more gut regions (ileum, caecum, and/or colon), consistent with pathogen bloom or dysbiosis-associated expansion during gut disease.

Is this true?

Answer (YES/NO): YES